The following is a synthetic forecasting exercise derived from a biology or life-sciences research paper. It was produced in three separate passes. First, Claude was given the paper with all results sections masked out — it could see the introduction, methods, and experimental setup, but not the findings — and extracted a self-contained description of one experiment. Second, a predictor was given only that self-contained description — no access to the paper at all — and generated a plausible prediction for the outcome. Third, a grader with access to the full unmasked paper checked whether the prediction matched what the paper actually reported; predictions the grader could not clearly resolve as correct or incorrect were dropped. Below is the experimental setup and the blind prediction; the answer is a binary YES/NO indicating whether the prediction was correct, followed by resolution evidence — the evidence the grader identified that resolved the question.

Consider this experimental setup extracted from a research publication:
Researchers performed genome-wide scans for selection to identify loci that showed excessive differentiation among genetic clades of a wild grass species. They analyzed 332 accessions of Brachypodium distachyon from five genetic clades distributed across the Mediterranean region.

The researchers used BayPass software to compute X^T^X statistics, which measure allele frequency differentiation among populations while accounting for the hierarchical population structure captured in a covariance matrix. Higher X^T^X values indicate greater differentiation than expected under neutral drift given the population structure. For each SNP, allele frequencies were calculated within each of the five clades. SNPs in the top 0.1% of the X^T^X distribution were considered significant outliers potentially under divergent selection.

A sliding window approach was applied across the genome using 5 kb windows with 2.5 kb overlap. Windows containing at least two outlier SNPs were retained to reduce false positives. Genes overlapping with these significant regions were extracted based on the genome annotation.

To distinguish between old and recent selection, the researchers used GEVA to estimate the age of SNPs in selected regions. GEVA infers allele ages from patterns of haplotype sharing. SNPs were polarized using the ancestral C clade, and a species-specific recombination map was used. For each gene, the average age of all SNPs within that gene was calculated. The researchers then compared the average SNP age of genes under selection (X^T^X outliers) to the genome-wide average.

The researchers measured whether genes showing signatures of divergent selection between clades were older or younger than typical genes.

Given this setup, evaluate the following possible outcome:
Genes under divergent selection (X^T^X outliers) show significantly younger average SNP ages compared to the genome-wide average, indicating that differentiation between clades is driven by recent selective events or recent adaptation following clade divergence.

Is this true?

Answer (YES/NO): NO